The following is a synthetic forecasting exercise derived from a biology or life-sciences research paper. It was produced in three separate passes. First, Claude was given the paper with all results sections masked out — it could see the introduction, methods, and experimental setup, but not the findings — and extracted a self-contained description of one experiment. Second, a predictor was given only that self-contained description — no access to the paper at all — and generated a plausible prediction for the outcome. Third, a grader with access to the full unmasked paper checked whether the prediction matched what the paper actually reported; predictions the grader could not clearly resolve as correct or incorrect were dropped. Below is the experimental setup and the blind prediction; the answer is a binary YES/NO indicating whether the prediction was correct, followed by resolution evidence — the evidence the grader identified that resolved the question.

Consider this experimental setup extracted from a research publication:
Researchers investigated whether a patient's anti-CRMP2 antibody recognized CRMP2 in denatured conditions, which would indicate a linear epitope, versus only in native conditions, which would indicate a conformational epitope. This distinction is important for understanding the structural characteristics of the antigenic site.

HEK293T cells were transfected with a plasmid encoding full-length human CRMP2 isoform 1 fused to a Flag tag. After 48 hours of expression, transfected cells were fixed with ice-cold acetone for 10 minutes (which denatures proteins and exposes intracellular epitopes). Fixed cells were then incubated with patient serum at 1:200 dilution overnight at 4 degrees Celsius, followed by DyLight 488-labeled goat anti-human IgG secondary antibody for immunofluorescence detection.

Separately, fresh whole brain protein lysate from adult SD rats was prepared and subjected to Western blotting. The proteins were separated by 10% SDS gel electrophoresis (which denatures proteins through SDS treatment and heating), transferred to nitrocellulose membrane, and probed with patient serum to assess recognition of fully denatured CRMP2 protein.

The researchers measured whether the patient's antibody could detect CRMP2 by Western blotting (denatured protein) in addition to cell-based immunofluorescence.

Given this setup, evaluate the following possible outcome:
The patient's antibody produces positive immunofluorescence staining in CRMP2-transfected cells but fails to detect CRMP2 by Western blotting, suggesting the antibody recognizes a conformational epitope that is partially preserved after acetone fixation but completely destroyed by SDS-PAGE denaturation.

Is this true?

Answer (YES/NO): NO